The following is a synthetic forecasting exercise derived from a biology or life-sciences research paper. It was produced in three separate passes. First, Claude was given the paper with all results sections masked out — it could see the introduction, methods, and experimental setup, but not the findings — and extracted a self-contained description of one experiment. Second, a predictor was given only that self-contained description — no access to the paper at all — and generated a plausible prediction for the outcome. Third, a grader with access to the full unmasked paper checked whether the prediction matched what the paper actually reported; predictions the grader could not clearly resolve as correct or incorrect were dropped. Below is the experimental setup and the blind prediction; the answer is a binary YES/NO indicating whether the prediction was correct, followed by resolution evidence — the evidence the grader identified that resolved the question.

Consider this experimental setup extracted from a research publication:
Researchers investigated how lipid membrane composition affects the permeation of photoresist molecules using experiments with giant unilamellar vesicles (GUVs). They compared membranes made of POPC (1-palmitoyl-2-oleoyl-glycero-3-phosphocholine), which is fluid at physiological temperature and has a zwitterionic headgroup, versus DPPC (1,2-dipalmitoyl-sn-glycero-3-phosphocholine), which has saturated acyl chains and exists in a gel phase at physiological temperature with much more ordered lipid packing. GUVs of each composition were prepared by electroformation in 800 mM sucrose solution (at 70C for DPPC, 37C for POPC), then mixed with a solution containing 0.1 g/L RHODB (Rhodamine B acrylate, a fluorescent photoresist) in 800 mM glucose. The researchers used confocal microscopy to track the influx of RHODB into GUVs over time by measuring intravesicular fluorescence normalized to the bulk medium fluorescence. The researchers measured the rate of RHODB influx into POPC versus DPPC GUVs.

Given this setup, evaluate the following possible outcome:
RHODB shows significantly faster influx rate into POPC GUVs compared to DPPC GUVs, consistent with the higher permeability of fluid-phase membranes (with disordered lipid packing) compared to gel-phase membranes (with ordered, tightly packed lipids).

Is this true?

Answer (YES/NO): YES